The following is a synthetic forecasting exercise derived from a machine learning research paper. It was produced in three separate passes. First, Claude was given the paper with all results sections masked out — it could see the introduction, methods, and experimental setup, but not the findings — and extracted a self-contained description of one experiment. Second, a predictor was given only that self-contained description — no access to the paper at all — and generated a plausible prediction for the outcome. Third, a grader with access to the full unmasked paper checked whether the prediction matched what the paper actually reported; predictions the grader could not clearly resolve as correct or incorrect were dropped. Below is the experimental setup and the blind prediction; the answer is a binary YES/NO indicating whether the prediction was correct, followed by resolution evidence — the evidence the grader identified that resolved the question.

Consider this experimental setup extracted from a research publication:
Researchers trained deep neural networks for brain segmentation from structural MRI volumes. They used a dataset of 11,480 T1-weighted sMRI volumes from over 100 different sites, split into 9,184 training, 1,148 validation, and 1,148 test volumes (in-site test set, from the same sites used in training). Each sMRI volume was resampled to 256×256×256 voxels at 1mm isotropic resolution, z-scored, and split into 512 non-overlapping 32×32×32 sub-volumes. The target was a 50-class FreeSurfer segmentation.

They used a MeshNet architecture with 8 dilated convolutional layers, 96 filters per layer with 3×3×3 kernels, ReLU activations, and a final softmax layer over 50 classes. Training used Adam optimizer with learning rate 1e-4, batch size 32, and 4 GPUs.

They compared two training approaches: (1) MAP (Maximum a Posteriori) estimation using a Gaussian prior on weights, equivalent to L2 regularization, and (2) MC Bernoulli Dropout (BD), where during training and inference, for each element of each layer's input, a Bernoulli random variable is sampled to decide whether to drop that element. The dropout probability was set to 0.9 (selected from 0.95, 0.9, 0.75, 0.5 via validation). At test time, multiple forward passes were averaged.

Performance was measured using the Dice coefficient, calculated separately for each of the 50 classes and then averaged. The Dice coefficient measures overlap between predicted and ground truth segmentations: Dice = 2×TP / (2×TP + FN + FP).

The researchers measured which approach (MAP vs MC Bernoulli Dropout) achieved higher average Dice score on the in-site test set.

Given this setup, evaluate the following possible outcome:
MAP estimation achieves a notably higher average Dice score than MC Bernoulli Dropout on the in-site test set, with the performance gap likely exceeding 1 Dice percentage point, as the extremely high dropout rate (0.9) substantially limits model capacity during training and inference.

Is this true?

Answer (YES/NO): NO